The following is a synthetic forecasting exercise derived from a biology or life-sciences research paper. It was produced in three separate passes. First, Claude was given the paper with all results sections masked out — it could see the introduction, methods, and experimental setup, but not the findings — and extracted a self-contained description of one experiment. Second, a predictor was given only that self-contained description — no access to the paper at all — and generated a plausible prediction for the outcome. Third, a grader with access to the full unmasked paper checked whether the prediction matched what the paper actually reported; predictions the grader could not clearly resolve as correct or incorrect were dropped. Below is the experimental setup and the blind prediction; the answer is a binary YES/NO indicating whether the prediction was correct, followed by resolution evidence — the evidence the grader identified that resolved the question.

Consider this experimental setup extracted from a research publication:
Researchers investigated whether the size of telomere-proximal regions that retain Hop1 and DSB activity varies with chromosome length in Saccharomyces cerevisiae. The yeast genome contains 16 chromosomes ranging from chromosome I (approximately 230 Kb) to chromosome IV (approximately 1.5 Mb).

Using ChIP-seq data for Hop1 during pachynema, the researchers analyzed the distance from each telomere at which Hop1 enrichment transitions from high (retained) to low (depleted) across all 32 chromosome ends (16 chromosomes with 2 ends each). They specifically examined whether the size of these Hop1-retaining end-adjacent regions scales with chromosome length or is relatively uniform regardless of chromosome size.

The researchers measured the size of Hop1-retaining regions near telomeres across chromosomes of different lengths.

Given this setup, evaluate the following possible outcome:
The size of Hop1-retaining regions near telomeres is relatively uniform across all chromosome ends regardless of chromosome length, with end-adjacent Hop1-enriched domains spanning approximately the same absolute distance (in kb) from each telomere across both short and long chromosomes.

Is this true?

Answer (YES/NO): YES